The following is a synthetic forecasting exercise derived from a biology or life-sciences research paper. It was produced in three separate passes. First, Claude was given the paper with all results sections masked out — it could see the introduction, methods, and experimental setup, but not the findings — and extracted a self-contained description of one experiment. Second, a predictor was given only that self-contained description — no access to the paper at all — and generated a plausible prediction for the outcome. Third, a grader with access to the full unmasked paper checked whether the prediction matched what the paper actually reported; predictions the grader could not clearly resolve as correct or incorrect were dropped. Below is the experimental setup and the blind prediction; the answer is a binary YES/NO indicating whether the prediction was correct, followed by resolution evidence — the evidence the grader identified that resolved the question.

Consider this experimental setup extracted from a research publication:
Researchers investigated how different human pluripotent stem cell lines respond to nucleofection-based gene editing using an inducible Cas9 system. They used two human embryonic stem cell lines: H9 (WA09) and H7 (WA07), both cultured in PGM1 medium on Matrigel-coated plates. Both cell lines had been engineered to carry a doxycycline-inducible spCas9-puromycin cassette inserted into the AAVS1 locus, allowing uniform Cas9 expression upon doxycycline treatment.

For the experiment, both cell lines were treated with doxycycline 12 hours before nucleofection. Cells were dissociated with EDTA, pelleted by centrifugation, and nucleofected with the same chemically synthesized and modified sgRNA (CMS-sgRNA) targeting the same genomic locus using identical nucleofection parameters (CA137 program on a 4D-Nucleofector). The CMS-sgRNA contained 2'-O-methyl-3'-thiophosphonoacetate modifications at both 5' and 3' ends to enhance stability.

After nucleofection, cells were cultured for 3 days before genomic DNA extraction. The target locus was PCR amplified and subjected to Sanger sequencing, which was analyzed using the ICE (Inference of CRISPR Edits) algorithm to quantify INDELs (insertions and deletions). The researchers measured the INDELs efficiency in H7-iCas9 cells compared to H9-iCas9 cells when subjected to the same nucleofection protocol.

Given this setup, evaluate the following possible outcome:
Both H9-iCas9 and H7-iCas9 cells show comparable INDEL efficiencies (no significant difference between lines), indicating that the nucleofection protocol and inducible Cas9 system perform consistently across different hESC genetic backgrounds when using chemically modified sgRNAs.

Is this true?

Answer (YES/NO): NO